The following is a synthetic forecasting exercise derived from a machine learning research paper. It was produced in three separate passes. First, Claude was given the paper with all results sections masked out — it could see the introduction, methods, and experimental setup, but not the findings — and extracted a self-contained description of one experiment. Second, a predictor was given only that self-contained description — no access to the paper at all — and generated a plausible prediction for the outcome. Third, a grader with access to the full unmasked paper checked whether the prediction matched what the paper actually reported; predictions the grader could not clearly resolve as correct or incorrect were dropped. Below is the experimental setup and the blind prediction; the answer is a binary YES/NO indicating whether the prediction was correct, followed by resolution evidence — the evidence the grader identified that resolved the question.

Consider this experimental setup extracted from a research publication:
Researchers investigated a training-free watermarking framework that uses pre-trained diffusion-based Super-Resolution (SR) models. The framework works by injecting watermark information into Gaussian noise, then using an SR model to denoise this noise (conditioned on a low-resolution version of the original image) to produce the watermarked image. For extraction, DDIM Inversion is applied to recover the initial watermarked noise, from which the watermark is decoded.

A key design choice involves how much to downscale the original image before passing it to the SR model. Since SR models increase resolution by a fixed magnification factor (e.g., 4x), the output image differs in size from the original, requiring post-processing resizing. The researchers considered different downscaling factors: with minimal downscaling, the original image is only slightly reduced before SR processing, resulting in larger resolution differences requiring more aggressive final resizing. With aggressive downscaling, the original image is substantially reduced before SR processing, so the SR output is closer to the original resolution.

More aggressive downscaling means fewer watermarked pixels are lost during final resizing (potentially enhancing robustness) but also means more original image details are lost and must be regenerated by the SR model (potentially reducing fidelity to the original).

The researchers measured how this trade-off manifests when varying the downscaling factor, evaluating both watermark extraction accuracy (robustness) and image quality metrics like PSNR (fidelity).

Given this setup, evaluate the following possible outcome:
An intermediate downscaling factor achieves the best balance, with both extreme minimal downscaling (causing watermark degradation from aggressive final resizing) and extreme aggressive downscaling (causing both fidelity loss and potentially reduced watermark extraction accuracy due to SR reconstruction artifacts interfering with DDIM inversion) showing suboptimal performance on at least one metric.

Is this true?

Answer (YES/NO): NO